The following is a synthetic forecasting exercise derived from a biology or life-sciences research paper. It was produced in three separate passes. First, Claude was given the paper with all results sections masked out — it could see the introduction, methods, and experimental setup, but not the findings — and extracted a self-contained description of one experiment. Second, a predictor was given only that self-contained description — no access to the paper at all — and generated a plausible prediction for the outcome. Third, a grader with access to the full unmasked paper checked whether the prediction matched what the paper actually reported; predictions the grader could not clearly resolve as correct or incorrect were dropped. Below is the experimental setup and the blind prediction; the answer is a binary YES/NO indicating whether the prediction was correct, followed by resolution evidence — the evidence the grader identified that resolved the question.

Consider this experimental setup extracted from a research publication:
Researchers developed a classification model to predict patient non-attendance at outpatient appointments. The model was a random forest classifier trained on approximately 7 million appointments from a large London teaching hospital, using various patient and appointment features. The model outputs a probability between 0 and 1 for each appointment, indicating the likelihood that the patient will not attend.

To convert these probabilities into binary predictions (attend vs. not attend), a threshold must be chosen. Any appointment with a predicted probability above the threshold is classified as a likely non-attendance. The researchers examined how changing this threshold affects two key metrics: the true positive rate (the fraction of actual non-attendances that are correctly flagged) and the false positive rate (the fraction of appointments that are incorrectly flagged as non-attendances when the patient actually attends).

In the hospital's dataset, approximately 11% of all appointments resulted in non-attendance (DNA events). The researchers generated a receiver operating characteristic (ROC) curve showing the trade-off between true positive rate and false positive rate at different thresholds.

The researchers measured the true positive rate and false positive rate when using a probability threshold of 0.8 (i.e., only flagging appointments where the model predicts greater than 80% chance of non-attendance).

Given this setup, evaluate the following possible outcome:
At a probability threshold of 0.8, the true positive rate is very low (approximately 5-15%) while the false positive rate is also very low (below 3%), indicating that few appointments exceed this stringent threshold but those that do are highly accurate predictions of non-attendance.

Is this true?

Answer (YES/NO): YES